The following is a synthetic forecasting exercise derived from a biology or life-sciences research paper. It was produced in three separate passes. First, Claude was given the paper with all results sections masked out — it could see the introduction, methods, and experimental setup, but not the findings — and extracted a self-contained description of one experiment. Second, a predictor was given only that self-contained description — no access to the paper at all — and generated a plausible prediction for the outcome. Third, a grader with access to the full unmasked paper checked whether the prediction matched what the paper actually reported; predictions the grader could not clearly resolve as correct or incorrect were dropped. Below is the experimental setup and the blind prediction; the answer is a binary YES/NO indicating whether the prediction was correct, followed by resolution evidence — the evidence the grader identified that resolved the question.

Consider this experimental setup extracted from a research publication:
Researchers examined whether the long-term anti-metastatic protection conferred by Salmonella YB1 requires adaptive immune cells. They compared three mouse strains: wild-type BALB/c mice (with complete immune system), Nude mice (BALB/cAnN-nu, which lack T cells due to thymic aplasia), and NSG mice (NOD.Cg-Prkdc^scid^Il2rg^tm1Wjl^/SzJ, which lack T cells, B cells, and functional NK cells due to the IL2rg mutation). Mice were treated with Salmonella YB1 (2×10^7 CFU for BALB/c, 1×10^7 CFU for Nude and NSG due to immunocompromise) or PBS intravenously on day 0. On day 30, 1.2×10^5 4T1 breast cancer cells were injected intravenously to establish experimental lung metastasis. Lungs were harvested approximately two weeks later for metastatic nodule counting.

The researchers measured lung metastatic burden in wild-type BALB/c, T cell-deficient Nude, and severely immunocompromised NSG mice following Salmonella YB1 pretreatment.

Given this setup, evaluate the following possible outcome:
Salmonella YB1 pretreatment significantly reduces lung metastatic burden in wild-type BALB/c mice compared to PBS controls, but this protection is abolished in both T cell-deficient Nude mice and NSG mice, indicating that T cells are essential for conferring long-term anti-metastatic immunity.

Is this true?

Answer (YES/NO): NO